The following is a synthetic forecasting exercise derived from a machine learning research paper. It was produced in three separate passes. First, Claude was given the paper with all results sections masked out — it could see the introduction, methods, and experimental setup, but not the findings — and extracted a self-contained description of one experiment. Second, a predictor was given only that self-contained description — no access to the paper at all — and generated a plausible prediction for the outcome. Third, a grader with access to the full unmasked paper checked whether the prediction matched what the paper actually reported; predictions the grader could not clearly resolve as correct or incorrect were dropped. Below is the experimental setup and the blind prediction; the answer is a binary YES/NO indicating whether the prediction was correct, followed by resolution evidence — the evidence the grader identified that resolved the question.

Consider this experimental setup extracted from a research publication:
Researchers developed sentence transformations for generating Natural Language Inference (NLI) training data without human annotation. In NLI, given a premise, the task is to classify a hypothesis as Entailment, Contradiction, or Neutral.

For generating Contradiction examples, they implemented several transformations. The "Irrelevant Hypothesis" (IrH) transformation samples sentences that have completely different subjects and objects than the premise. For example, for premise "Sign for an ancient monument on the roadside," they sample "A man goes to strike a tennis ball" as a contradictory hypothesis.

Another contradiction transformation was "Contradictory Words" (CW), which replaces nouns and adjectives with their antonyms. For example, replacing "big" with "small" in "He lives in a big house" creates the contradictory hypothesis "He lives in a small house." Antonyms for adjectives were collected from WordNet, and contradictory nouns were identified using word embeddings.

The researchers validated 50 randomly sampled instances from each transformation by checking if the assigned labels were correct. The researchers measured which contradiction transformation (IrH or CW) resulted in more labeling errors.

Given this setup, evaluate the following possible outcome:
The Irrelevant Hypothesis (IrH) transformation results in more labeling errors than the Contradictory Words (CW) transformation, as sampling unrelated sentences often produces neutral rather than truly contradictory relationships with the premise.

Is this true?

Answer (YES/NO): NO